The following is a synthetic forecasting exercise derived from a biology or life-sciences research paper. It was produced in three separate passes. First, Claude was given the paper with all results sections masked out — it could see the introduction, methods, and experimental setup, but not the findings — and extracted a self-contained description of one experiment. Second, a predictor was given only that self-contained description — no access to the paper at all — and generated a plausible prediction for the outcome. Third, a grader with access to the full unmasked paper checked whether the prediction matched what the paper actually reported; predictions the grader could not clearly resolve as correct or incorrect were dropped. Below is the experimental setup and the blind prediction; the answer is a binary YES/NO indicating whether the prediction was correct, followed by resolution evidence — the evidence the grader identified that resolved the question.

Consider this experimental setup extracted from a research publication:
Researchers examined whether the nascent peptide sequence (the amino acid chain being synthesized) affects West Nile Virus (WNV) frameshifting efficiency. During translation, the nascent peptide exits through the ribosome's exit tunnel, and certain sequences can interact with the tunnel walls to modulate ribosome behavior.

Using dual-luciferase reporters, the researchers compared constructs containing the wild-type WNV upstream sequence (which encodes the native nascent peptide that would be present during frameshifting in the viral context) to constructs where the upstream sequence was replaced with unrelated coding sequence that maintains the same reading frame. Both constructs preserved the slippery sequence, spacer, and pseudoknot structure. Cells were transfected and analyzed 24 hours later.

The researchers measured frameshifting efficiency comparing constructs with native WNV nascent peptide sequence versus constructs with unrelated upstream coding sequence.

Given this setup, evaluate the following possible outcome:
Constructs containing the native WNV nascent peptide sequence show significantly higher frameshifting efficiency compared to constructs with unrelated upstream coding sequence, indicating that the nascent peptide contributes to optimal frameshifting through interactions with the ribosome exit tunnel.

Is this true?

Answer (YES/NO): NO